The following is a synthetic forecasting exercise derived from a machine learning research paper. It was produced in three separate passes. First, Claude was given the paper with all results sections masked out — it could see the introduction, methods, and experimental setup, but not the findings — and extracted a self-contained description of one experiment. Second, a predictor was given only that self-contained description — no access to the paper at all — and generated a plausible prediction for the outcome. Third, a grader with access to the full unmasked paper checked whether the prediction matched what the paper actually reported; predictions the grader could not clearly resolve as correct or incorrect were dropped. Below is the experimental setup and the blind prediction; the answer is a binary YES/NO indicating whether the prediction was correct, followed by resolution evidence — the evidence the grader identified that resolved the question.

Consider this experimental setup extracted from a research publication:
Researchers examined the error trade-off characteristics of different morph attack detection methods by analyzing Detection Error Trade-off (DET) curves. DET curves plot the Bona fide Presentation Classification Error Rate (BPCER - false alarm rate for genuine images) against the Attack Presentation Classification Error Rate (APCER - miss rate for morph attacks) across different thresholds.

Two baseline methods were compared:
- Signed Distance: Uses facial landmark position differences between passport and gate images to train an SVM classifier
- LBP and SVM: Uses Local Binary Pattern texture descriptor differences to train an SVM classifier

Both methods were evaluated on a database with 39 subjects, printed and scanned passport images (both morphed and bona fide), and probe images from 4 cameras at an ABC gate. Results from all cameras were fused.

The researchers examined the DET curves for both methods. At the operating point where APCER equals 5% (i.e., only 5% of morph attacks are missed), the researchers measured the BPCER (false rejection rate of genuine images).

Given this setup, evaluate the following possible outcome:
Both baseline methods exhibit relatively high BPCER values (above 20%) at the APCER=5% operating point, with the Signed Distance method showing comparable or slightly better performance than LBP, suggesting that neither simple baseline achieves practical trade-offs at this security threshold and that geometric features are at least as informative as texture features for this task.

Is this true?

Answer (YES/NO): NO